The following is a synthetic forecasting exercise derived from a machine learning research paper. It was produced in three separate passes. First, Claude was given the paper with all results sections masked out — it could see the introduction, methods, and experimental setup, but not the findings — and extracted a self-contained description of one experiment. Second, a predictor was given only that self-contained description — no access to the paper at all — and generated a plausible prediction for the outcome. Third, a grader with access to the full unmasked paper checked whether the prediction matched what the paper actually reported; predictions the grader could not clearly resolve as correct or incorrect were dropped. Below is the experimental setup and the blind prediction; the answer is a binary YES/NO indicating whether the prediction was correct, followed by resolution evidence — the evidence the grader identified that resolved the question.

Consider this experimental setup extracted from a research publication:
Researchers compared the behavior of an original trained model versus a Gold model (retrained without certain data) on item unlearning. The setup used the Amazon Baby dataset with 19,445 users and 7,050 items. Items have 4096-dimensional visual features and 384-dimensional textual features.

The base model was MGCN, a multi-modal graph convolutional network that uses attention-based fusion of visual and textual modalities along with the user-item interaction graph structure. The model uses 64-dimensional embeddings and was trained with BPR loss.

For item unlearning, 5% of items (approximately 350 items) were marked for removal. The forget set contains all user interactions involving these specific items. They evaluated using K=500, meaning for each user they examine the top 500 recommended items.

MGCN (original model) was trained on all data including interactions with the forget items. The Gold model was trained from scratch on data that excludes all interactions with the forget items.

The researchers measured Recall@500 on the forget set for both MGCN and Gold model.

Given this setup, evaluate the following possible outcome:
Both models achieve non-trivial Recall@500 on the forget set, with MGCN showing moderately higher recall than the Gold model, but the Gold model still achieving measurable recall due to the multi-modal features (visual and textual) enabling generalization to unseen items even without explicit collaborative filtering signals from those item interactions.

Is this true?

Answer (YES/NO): NO